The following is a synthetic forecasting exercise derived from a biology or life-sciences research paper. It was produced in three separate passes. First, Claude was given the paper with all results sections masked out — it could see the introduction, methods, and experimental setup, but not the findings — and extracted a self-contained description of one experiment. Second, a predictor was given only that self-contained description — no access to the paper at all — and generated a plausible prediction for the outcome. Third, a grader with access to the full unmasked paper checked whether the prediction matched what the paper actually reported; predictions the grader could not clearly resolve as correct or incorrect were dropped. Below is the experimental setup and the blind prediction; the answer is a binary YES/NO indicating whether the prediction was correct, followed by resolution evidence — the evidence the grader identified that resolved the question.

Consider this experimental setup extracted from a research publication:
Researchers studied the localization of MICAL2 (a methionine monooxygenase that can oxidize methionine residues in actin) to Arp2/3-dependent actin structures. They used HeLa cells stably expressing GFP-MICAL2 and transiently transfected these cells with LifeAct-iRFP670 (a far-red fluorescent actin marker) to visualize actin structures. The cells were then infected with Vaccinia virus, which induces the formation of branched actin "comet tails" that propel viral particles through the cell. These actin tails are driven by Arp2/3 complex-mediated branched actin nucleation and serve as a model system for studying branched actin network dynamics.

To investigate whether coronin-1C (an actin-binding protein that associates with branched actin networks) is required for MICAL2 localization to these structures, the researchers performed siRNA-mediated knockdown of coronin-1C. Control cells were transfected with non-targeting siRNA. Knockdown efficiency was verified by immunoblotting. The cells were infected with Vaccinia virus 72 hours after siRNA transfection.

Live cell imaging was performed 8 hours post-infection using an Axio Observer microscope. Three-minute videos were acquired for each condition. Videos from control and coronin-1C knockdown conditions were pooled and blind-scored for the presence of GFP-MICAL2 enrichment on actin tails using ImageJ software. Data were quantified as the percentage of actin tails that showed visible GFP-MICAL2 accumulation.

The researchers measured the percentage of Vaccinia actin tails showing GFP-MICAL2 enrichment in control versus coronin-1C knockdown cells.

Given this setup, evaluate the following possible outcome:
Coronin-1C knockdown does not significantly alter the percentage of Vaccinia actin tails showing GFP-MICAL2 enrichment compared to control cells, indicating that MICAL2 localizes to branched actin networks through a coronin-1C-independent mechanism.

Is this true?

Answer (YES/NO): NO